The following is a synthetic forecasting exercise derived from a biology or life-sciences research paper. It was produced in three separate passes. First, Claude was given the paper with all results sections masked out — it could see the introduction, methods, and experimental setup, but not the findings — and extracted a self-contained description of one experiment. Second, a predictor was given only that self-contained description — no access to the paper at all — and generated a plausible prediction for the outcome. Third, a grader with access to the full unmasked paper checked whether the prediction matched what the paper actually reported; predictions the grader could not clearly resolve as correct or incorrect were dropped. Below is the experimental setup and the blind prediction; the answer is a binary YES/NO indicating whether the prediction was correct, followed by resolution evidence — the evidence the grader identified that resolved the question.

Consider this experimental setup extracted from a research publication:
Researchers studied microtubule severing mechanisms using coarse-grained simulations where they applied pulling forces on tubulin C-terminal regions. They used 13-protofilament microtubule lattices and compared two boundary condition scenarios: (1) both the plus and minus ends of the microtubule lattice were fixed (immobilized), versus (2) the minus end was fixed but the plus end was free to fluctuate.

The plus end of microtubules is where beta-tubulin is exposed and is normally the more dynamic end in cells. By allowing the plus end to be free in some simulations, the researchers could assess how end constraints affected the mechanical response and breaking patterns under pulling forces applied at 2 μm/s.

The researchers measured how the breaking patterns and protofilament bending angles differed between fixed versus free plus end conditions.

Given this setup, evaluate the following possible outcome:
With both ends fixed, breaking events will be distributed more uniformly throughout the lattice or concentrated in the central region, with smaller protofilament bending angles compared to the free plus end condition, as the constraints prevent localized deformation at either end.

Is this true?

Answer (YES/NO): NO